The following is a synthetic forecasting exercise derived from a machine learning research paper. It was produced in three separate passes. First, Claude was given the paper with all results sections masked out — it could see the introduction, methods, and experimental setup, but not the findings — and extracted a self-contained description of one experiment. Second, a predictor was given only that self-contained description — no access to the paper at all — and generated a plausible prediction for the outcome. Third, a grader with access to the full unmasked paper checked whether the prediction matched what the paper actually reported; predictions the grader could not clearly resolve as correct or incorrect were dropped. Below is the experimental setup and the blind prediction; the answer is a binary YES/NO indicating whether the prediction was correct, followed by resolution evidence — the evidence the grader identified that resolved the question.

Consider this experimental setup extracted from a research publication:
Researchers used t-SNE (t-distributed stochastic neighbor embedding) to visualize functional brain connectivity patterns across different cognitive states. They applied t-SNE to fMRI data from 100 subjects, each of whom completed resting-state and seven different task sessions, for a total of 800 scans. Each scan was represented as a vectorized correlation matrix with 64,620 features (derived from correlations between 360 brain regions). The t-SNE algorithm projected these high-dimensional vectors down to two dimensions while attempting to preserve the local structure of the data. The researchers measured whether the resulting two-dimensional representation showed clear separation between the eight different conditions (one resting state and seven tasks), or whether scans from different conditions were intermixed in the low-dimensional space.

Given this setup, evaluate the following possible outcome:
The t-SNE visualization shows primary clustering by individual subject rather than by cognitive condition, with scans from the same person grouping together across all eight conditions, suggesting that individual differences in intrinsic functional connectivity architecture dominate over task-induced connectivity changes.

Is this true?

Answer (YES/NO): NO